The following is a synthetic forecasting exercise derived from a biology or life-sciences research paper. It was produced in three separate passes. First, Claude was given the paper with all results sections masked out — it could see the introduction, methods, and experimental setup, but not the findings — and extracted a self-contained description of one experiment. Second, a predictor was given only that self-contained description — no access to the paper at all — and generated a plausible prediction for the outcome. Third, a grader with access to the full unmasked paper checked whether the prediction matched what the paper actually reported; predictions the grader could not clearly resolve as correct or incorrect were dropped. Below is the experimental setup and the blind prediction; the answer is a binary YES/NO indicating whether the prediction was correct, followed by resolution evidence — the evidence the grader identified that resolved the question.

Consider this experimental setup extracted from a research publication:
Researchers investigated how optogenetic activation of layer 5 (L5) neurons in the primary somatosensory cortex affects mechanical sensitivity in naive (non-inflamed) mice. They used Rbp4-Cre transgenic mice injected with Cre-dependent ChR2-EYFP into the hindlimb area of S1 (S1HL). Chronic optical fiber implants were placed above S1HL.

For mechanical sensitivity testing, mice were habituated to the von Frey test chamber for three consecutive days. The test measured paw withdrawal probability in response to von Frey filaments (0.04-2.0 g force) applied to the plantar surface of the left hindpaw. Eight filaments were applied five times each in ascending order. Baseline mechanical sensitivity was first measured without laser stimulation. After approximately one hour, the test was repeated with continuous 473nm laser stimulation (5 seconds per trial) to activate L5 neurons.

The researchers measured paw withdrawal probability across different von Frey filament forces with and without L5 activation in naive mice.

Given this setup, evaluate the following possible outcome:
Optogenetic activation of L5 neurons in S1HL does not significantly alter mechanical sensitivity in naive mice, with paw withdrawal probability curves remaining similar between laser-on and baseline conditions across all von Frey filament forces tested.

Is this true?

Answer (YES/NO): NO